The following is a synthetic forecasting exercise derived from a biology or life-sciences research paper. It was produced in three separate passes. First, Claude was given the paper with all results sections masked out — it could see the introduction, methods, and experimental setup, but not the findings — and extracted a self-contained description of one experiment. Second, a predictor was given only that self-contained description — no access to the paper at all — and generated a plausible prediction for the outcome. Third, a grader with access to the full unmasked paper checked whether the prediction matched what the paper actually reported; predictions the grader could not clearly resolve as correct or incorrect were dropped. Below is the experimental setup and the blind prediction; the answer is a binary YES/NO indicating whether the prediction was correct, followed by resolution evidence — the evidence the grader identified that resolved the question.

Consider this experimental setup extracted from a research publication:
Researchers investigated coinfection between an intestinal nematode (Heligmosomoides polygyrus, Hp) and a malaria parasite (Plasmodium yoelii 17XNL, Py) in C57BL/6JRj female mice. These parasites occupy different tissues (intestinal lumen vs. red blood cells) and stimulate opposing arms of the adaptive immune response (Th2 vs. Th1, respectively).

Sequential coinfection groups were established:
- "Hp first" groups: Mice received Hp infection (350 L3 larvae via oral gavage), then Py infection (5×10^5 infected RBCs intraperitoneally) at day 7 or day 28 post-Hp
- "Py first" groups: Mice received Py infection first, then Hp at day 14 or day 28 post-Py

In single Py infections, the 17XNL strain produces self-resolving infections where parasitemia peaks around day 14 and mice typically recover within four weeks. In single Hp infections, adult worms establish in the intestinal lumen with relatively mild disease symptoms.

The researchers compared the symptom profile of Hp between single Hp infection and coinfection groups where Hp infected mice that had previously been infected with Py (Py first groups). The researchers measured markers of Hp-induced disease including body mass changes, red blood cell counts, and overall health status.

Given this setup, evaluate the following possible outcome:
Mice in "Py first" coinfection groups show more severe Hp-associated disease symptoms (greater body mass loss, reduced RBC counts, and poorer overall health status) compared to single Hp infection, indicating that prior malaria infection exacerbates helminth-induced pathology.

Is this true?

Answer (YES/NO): NO